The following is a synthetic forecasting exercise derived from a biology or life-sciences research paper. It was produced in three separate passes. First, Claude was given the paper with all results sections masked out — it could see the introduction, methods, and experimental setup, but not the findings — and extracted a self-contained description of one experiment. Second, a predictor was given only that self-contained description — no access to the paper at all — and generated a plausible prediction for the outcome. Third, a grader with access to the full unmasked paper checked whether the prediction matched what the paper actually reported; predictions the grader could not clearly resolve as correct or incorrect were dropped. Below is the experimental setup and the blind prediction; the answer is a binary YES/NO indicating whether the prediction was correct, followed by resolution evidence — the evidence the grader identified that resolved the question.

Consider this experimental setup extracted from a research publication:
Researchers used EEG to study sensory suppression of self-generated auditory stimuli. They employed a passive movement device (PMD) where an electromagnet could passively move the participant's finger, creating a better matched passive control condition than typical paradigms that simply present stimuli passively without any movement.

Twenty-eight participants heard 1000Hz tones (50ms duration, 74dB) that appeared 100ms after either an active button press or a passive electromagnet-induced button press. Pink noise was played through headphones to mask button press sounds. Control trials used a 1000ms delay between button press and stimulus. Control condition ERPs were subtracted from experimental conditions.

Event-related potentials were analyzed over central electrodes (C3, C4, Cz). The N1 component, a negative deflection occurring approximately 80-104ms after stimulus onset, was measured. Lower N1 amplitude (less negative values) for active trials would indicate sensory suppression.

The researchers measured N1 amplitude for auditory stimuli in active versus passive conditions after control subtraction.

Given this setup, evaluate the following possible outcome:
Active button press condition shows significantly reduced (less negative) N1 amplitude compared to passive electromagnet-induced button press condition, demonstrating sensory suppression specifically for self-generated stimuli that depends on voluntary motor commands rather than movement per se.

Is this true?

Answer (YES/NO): NO